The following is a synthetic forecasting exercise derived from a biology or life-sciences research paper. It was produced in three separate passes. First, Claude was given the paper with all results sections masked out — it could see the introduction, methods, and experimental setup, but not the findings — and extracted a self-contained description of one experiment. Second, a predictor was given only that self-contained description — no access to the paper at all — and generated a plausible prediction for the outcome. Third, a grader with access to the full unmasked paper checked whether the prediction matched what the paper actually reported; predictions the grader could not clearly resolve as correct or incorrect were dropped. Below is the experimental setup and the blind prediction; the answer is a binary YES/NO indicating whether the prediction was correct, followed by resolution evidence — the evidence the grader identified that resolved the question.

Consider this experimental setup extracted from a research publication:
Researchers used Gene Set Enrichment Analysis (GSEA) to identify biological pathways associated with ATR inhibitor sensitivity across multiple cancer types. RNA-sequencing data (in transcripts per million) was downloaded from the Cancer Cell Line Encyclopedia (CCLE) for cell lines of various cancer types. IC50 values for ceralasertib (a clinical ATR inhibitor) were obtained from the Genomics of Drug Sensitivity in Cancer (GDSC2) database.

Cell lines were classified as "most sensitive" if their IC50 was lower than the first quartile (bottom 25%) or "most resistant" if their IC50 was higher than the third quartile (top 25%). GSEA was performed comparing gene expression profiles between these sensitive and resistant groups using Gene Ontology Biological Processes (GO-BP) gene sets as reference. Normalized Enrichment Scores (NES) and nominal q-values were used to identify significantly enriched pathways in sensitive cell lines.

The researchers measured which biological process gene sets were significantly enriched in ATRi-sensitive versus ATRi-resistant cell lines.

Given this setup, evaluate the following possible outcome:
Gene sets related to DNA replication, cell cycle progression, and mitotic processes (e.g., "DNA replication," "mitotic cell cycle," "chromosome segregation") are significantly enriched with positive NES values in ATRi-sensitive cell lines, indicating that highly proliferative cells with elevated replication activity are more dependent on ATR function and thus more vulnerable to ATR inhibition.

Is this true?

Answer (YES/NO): YES